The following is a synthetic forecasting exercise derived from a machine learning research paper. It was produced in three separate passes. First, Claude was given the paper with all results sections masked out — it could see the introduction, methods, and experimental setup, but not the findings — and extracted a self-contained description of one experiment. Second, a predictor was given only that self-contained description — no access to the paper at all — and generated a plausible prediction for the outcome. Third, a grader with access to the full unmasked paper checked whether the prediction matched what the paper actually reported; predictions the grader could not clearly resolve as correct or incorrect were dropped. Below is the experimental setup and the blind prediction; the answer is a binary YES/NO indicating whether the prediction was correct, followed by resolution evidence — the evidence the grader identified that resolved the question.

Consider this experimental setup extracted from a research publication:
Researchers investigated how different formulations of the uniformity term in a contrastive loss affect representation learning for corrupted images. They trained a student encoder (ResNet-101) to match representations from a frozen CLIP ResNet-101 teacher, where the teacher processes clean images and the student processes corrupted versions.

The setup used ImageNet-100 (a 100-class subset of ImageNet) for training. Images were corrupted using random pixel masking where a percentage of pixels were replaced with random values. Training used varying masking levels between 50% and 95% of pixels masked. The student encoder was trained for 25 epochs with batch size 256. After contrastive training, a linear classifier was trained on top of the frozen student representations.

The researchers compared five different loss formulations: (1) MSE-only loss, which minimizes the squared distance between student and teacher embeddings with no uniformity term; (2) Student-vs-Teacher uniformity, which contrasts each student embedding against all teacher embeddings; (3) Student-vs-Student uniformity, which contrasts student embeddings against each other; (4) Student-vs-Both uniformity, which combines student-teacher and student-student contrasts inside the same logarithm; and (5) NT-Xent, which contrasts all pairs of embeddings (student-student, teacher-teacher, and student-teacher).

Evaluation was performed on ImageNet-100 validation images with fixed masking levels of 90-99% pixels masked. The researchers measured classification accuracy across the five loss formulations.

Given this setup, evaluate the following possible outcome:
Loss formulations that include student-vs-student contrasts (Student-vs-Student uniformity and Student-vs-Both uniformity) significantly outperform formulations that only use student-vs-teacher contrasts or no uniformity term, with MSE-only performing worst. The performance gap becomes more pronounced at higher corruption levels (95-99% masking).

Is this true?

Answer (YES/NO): NO